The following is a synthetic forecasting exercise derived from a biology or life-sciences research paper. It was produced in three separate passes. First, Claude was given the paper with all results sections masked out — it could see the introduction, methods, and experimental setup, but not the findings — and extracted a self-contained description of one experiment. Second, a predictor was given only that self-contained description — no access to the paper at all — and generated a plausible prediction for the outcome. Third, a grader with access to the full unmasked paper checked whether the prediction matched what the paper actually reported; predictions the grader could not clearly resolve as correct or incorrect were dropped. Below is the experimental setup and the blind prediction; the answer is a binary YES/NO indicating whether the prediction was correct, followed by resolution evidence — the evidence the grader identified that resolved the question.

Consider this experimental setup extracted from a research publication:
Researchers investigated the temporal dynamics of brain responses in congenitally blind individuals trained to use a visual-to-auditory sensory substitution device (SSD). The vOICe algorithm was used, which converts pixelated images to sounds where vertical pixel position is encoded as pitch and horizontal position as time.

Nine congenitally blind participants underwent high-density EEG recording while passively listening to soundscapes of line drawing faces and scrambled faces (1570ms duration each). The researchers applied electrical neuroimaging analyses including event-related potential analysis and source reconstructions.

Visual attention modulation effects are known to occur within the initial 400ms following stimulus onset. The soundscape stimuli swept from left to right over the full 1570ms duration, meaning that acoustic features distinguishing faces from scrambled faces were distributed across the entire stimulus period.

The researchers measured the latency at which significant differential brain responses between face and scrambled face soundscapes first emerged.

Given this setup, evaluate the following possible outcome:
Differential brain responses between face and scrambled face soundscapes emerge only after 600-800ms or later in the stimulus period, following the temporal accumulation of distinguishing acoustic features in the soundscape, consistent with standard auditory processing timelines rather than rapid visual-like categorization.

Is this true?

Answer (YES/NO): NO